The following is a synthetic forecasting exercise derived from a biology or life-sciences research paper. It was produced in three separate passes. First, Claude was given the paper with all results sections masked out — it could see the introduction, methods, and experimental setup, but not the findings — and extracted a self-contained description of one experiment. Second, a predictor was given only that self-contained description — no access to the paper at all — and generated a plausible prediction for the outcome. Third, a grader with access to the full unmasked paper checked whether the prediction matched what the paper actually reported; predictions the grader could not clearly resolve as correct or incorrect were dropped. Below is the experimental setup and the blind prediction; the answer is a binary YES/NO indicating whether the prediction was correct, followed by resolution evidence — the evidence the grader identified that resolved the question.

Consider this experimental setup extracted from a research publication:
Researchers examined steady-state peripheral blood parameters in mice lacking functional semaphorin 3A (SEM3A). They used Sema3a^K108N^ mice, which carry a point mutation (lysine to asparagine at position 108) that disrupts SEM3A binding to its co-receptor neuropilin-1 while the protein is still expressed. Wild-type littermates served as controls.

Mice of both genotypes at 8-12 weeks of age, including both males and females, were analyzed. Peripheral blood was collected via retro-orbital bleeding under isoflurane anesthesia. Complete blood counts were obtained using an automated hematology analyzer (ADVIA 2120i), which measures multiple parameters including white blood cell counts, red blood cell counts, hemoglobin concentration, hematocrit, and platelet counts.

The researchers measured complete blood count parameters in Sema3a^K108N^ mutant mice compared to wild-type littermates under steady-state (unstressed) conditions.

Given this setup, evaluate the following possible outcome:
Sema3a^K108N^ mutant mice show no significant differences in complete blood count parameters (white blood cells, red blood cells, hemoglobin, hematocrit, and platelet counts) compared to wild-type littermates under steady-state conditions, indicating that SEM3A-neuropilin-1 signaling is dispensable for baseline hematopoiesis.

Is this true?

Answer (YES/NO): NO